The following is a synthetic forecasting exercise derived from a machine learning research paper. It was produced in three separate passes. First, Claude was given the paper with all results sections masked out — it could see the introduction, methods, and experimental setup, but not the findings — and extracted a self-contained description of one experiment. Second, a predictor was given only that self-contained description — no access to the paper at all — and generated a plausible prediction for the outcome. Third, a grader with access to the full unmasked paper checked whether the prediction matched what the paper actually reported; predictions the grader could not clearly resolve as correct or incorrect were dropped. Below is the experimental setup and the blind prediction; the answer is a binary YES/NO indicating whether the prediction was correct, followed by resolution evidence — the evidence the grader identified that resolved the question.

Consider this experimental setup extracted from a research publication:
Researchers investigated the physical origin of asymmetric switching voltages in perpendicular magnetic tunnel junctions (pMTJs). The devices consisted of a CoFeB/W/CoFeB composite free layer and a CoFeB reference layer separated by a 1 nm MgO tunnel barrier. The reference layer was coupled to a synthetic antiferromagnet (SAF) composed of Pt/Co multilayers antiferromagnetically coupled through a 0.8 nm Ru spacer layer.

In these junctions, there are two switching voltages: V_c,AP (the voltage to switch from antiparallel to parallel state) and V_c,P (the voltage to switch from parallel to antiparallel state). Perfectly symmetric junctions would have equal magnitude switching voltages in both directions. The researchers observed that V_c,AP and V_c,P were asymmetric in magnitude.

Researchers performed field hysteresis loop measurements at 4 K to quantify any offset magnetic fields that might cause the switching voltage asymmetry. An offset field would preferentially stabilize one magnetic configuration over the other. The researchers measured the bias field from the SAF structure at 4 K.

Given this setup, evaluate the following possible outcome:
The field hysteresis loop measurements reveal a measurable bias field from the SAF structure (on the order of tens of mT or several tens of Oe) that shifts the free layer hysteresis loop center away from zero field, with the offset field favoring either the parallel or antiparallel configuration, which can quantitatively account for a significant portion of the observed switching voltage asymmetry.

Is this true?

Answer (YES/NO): YES